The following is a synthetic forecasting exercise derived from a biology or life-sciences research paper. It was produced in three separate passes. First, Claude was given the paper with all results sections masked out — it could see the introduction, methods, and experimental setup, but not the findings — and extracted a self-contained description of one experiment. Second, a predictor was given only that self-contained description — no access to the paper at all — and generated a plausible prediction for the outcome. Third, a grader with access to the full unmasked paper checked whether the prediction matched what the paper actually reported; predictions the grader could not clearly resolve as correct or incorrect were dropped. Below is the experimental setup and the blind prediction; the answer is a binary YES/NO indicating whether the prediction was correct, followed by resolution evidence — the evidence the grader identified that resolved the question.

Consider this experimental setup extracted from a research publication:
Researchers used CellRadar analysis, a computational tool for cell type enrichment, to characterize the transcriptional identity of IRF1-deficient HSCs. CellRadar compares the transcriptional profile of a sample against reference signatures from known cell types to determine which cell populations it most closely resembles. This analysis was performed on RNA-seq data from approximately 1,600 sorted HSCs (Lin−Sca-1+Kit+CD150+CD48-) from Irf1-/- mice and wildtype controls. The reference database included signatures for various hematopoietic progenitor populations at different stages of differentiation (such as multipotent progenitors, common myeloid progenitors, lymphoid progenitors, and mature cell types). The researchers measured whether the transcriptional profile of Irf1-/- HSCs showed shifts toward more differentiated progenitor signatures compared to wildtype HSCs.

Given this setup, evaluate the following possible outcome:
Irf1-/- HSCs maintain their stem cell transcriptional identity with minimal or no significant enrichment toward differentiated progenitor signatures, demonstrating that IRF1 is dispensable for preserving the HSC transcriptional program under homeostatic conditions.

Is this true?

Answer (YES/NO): NO